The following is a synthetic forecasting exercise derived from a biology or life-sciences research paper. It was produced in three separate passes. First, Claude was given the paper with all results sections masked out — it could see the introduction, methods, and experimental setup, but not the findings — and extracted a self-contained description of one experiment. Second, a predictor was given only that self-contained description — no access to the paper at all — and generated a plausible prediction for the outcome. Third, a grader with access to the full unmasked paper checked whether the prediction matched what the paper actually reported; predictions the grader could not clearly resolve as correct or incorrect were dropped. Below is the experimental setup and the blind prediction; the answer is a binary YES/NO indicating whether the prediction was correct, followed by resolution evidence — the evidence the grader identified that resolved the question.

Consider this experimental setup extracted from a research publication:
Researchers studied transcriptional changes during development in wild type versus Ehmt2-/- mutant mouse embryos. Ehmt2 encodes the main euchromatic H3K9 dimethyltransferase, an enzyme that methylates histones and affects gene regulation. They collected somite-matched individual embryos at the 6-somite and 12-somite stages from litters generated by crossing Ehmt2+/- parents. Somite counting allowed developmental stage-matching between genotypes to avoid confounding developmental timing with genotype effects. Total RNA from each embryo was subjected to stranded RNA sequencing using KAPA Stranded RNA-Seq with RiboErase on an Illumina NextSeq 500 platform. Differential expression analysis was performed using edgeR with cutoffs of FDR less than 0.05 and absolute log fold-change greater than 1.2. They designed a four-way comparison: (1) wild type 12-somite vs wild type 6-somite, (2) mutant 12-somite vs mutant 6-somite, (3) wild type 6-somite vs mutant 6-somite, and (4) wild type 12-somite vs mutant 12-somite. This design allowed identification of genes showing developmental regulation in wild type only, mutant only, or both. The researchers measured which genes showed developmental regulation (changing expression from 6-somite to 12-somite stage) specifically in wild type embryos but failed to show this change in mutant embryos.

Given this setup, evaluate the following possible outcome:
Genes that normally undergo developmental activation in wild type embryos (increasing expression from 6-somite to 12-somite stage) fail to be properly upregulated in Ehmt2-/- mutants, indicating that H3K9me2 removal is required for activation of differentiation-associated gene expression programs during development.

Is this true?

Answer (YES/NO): YES